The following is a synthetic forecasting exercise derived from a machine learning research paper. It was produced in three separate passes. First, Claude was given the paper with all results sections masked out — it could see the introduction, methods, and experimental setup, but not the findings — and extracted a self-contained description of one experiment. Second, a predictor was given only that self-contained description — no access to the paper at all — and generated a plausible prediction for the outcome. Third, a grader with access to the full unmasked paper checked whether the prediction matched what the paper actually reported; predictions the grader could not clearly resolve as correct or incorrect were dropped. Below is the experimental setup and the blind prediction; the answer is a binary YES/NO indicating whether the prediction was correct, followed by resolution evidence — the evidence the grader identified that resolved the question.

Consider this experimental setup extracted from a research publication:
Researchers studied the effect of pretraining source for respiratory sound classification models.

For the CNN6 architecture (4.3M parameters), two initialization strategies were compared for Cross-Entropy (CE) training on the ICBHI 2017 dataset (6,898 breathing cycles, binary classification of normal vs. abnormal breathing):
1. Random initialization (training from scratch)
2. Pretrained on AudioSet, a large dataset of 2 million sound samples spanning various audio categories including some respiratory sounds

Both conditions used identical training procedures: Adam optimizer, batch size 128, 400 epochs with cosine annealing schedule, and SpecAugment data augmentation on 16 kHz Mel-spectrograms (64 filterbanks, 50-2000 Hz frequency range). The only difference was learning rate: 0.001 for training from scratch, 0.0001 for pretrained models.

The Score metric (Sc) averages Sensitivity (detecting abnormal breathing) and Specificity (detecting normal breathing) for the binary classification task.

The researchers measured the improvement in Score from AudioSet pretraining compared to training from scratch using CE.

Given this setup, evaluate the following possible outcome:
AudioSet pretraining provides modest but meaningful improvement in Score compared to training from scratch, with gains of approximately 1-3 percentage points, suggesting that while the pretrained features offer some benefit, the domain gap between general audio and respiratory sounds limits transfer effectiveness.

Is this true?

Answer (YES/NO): YES